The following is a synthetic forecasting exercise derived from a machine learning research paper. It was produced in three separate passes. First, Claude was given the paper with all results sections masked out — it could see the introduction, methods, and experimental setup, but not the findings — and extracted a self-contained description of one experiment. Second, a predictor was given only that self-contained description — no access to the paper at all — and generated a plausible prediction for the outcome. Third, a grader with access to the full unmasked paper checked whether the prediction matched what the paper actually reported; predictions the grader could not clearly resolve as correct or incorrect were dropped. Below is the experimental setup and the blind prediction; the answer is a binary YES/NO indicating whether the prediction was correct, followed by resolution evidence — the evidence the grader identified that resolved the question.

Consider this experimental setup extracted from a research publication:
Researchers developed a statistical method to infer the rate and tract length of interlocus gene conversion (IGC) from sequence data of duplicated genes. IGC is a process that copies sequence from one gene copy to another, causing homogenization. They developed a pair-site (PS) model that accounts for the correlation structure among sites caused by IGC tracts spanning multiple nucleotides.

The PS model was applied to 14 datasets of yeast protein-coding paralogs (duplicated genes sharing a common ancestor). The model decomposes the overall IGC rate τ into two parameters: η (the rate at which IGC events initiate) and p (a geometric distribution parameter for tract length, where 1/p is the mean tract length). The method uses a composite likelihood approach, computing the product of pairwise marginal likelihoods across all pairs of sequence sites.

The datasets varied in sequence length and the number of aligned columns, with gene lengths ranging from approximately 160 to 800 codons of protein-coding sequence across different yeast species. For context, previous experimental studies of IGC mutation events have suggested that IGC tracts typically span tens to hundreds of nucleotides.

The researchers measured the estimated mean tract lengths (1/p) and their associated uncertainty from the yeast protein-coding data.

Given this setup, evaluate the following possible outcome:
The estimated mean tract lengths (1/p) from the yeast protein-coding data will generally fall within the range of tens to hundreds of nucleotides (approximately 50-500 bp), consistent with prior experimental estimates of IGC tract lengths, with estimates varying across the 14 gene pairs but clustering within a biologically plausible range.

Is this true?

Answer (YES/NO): NO